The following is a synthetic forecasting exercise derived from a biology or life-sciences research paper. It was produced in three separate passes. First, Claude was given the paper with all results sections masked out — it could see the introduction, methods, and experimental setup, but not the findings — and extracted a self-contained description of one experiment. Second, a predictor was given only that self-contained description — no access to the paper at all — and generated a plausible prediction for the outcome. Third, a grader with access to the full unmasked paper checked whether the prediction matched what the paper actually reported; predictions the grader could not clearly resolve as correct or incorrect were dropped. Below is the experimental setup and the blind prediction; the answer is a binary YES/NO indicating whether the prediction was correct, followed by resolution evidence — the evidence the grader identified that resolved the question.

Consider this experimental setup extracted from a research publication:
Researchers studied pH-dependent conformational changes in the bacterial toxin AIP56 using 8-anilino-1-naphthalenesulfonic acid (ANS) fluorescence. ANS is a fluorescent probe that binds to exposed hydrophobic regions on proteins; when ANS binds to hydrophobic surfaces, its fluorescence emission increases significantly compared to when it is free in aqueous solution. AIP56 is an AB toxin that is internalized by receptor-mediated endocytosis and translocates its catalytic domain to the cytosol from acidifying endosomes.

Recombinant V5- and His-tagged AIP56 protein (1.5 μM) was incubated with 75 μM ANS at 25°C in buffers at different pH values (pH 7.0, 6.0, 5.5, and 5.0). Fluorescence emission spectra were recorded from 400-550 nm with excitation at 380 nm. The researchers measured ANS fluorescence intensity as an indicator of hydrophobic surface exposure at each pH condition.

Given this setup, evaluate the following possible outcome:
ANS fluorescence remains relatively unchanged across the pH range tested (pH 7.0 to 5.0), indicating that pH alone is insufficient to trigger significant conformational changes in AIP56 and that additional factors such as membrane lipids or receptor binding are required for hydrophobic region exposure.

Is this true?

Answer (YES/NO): NO